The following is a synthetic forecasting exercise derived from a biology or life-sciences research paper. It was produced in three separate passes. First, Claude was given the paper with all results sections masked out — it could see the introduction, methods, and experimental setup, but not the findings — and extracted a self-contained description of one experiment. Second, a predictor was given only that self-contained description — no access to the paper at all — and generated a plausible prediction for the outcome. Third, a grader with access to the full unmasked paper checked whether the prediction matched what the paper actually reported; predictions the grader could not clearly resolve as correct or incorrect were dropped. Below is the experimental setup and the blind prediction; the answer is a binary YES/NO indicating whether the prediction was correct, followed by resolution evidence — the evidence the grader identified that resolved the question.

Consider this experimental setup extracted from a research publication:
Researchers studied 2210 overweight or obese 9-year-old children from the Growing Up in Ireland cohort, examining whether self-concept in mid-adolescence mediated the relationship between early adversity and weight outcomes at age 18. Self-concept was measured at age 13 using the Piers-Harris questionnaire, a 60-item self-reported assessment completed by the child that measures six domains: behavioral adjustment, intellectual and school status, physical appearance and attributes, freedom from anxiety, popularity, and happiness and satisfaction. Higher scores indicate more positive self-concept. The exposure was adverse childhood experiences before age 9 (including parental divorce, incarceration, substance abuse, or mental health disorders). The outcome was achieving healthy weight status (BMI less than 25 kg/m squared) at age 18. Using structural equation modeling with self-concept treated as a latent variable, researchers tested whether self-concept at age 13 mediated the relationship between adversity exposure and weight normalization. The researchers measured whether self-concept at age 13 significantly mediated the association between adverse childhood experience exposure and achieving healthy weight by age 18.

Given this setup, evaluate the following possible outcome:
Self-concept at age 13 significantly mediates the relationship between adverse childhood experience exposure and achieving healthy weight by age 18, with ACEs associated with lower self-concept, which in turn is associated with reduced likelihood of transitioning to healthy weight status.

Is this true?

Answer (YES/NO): YES